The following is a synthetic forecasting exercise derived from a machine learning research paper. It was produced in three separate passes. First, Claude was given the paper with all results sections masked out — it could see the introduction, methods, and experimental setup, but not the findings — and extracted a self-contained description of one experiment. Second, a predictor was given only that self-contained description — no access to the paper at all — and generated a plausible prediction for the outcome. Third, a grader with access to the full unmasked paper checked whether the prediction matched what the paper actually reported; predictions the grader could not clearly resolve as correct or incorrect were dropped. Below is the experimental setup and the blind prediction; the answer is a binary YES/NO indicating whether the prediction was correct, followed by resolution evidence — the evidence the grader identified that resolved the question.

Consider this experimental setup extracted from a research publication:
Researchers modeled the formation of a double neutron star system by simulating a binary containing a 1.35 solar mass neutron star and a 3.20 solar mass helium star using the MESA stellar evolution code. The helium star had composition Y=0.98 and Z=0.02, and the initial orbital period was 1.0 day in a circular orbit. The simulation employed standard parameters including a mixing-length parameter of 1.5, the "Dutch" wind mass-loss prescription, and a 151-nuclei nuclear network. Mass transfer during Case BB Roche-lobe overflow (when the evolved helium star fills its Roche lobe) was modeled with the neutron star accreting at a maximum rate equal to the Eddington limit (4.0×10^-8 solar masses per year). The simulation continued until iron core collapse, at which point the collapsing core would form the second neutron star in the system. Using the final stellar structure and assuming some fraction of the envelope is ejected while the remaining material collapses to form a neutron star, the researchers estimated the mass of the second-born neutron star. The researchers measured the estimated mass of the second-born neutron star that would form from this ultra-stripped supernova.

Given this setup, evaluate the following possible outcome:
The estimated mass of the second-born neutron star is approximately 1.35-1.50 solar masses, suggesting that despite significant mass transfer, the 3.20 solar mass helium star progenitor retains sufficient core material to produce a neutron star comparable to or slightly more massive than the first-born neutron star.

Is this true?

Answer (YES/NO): YES